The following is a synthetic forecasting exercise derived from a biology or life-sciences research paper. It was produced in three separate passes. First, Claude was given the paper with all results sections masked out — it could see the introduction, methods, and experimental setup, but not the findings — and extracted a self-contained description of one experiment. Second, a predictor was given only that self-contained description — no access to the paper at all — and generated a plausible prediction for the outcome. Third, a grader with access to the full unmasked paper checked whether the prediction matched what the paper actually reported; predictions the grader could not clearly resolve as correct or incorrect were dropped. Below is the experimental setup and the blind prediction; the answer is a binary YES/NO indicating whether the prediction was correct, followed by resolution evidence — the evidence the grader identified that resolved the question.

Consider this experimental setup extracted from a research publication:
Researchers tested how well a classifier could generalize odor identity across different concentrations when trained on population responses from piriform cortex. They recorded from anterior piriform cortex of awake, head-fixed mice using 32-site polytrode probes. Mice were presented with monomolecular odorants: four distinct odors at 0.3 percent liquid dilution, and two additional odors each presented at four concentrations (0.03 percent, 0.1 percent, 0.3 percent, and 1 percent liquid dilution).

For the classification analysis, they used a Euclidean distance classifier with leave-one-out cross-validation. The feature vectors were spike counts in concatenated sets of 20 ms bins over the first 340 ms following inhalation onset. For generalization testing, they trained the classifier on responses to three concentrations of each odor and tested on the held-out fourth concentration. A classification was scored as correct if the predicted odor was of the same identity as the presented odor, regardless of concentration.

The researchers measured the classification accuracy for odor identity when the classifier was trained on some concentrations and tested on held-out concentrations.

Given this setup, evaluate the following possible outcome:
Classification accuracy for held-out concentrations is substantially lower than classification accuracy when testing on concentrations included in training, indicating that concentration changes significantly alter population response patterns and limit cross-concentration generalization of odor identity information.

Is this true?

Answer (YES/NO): NO